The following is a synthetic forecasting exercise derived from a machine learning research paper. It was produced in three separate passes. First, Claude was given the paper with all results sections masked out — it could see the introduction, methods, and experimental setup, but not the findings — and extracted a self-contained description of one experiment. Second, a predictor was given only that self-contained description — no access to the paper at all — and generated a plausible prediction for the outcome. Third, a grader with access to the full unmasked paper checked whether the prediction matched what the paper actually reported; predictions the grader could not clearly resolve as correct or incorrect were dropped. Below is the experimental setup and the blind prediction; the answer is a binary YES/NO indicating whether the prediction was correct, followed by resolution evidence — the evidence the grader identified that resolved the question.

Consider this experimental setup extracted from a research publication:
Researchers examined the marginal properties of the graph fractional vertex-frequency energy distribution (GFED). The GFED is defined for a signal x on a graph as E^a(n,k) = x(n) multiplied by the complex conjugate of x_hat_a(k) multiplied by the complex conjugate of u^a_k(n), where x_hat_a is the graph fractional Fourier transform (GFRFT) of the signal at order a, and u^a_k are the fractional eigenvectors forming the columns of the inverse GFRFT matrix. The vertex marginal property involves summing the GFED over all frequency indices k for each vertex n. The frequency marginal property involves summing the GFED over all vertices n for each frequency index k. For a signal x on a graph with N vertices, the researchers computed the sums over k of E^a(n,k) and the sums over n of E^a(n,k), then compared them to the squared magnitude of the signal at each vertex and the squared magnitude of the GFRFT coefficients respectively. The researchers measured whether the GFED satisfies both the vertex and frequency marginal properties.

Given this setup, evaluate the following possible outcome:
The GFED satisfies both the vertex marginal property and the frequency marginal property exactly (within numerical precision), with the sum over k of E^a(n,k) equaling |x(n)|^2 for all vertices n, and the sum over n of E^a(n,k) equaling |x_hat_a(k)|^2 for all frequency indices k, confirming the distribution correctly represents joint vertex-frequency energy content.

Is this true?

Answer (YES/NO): YES